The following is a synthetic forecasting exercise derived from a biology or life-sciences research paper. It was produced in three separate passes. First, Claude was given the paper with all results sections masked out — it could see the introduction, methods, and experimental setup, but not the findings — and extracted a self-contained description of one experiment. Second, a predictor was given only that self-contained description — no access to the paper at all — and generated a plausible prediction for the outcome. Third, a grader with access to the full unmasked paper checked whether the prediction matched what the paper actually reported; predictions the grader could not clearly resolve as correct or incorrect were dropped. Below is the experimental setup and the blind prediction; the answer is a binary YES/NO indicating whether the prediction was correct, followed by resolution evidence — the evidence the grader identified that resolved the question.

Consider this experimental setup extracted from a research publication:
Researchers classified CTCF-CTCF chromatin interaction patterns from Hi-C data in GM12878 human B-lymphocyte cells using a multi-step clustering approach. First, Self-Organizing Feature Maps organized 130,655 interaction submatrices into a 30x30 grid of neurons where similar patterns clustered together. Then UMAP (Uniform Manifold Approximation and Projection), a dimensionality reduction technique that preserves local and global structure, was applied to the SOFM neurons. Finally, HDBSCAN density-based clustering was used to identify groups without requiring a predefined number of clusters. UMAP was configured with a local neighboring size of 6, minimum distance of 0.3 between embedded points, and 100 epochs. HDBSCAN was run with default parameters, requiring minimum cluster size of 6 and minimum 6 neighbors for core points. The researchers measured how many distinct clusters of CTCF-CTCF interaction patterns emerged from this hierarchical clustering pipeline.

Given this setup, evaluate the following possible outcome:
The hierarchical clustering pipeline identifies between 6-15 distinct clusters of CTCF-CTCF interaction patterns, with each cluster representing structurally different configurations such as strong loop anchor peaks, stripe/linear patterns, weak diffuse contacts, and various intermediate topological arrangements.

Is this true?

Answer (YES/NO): YES